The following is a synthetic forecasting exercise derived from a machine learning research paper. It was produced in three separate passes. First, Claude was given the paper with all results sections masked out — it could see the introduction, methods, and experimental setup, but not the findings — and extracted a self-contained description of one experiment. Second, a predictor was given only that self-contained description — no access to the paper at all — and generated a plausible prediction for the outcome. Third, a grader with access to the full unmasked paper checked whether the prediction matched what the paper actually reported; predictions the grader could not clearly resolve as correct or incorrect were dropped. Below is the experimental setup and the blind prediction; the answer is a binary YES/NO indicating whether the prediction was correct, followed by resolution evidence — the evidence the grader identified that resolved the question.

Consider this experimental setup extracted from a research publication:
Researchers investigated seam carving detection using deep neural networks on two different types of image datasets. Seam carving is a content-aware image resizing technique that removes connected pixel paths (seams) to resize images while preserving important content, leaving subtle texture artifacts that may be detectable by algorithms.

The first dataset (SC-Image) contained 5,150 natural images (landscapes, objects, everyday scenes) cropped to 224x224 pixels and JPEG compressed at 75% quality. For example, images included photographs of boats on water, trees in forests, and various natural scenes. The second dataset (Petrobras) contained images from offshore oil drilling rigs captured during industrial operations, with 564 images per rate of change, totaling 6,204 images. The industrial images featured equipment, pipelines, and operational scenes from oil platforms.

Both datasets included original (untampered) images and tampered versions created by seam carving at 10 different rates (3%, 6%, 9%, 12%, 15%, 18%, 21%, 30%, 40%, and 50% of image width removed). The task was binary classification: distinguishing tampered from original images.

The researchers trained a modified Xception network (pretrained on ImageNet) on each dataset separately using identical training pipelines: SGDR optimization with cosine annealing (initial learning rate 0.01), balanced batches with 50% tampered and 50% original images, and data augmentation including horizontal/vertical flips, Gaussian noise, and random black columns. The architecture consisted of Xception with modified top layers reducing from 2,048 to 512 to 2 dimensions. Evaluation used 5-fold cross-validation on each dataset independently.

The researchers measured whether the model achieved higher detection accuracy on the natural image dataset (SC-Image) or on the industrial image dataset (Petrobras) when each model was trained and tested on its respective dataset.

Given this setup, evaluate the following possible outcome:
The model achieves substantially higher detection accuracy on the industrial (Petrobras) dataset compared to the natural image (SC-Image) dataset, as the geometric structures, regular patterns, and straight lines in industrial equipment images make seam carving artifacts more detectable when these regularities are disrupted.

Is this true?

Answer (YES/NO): NO